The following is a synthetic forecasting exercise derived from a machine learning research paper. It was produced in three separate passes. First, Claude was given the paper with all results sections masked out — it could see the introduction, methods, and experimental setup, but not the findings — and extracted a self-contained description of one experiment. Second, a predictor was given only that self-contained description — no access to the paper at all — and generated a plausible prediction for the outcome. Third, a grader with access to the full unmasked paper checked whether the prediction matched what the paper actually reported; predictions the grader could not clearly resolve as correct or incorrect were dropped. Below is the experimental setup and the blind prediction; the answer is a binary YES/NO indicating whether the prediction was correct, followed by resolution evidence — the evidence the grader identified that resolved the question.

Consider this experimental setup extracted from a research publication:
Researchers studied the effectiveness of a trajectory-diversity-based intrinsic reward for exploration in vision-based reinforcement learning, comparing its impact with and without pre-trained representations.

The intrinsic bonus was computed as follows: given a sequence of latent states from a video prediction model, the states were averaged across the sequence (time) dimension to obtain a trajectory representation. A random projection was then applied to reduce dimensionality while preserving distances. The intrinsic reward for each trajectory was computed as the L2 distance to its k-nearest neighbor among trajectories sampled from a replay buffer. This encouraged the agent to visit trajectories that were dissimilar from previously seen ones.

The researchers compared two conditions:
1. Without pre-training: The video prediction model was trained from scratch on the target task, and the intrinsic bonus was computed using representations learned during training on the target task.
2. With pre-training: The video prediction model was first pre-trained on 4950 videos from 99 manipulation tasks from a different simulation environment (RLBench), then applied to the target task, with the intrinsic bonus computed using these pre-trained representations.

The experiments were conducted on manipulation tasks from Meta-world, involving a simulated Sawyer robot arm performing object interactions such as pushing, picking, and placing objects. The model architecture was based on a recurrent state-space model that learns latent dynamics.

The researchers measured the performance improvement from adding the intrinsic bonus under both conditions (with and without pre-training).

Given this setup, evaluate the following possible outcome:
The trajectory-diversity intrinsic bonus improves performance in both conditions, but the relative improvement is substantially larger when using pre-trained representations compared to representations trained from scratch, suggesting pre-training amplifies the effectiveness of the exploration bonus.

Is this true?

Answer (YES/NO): YES